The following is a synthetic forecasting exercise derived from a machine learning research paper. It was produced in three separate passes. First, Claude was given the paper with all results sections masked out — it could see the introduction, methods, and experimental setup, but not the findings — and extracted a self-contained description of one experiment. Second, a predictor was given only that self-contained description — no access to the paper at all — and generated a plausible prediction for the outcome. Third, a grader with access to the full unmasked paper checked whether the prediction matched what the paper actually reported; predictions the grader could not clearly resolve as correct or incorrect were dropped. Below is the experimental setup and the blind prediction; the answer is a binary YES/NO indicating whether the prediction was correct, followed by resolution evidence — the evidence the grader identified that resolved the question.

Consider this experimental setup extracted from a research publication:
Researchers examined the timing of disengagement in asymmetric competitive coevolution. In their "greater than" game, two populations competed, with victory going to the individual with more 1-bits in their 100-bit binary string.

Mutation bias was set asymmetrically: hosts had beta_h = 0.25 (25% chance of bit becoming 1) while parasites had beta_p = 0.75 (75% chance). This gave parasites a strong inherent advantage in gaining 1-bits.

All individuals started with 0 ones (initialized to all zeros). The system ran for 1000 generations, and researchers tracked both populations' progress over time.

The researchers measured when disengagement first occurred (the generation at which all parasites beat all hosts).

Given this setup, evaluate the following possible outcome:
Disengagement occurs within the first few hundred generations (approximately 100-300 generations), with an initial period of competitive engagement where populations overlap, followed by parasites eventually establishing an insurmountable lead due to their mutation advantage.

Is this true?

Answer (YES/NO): YES